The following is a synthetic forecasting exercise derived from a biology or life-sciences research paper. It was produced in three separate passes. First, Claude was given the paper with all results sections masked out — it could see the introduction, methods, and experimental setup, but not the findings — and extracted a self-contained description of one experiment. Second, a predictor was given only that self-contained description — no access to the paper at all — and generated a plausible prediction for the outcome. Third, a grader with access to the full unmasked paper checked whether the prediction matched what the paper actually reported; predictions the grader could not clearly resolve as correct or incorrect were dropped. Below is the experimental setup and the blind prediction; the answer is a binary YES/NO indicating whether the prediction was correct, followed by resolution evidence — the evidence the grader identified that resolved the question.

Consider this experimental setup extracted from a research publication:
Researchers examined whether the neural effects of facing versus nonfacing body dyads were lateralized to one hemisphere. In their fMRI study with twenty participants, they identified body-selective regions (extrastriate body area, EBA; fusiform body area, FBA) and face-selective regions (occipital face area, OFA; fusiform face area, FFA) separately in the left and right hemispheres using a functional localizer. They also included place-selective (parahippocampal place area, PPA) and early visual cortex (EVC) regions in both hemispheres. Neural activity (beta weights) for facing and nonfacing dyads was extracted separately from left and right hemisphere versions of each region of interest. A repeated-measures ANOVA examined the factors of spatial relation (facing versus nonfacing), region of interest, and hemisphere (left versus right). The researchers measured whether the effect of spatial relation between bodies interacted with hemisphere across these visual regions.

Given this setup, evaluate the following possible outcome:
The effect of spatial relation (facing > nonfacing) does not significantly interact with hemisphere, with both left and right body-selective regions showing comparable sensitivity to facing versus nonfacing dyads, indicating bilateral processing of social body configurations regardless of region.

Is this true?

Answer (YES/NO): YES